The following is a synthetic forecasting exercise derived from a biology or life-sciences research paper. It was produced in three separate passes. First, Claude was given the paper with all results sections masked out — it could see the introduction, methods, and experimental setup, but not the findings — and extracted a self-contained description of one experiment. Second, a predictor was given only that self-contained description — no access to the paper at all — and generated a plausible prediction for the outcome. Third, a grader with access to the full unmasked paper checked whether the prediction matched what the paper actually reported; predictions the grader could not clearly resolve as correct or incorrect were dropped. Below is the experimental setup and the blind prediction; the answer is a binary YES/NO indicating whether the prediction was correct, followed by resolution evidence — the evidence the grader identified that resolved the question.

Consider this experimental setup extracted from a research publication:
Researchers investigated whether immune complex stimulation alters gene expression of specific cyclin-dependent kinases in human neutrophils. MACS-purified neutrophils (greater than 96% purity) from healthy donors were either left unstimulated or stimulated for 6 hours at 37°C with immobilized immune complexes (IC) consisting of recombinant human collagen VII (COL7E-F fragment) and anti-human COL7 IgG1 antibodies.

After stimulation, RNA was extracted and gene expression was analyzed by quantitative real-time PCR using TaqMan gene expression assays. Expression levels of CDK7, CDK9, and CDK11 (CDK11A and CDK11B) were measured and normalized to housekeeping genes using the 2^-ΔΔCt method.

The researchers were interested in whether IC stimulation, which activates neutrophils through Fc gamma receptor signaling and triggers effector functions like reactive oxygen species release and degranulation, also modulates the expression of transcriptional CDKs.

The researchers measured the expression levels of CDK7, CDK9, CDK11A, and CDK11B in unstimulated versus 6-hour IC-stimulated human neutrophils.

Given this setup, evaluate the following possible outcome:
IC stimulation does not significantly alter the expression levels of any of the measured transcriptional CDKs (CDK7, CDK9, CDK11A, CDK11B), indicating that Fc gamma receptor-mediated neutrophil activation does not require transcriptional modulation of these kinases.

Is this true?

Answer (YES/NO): NO